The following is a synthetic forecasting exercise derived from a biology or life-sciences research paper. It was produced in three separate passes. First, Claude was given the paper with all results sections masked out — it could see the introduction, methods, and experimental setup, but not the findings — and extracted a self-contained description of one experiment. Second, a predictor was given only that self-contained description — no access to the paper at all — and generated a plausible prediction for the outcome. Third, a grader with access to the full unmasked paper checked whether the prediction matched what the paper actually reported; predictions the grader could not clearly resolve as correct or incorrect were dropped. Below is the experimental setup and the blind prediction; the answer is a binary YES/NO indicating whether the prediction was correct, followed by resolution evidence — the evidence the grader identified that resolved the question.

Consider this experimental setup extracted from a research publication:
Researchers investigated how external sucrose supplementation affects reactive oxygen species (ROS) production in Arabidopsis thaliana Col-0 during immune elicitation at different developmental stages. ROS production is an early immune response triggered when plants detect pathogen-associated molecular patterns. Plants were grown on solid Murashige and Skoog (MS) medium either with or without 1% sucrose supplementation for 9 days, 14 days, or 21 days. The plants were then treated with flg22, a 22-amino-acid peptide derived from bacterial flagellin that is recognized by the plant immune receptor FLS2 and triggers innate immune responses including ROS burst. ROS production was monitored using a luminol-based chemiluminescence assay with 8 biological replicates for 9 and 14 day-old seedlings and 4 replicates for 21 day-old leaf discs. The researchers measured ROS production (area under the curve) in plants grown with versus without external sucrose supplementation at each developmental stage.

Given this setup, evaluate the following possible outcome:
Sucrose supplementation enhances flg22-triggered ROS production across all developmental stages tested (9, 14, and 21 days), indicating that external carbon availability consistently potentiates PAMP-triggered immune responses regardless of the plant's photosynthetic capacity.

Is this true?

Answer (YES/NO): NO